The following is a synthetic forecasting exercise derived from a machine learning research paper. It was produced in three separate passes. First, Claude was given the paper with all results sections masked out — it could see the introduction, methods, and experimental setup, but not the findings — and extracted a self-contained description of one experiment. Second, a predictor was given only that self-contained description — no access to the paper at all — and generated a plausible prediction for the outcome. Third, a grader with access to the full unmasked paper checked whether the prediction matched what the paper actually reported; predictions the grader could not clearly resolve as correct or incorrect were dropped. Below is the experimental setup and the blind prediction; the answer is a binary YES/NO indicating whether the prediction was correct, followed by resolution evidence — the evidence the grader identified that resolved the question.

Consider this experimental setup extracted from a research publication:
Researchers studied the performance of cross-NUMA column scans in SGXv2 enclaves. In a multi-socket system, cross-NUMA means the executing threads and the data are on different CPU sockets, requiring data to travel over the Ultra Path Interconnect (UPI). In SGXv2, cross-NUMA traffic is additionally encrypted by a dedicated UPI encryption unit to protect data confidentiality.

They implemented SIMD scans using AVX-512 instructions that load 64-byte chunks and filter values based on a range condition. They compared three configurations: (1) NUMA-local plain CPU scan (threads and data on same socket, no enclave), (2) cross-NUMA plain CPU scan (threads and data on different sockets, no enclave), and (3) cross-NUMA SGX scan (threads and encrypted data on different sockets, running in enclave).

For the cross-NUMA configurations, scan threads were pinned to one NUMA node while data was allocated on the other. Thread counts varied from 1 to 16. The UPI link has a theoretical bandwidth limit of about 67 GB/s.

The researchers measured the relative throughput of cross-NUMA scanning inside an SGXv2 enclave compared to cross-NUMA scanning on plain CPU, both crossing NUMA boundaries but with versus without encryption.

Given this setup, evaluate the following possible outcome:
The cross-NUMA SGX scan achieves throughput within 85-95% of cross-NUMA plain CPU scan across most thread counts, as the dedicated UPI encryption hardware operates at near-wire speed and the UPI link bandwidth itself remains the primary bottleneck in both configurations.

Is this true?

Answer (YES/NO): NO